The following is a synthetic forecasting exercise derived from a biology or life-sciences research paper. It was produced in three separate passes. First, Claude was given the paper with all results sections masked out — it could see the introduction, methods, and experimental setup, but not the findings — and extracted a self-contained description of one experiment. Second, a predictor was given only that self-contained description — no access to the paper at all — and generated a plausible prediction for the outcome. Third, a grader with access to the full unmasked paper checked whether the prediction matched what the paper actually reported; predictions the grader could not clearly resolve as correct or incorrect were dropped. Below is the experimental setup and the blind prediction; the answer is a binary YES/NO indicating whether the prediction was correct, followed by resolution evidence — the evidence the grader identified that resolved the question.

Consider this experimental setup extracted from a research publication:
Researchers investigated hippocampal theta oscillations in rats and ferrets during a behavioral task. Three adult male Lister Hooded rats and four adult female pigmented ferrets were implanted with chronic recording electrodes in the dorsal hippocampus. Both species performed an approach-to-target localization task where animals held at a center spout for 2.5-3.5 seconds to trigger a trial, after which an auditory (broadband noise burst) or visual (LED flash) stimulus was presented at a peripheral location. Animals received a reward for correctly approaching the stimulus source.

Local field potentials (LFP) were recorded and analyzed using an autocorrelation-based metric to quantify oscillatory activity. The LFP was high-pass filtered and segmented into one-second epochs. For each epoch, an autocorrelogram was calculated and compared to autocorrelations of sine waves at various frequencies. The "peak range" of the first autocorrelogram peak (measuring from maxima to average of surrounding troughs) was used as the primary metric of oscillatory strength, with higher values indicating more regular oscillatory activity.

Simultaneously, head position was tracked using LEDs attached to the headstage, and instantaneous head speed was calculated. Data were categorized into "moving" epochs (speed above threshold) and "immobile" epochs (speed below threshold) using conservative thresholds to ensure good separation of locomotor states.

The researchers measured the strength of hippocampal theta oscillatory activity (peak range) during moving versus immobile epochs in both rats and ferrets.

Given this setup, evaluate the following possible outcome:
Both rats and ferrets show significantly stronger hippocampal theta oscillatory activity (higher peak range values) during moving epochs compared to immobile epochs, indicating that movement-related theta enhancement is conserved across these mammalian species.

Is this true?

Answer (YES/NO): NO